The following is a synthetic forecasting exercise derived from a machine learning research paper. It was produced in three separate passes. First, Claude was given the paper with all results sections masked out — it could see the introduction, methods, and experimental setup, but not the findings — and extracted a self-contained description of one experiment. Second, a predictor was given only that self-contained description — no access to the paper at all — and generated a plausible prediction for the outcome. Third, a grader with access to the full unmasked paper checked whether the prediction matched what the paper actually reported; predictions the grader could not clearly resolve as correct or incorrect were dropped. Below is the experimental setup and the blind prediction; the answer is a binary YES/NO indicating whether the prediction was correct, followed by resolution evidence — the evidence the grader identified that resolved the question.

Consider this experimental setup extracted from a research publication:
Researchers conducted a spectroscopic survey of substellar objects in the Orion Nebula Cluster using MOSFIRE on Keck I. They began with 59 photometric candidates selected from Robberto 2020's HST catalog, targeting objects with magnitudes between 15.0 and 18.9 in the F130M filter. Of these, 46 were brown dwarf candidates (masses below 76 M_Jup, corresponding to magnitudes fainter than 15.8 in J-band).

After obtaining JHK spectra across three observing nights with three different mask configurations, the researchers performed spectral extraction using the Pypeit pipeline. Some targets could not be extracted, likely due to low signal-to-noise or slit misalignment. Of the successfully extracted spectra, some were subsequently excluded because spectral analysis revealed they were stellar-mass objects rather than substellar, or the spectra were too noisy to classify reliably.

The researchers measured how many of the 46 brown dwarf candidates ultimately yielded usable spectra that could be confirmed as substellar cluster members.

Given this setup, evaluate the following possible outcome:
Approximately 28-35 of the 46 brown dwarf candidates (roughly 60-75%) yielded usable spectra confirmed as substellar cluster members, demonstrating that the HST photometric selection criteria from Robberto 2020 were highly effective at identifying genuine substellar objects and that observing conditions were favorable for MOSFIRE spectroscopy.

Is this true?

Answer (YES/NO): NO